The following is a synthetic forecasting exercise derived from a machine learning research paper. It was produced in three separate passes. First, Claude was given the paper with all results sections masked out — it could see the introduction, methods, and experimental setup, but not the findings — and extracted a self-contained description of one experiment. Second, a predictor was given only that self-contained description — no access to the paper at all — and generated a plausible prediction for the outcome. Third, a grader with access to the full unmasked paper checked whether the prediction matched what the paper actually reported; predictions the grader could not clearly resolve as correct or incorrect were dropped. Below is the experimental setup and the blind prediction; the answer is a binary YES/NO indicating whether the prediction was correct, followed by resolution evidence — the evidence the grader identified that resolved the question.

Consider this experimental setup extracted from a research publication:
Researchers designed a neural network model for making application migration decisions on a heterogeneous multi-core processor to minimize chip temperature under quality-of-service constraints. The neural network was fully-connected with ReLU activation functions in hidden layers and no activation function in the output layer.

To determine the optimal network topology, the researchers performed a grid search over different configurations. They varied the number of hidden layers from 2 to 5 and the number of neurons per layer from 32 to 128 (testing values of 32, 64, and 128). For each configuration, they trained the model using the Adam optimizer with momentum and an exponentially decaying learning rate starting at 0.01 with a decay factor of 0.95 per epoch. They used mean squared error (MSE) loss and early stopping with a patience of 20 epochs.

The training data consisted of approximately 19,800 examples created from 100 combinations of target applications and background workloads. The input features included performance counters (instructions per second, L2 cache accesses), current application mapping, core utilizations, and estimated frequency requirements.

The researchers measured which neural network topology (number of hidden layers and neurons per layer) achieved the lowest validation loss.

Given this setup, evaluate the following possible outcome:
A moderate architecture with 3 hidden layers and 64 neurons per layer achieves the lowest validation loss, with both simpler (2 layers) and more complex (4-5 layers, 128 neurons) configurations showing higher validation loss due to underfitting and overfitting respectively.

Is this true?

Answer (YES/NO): NO